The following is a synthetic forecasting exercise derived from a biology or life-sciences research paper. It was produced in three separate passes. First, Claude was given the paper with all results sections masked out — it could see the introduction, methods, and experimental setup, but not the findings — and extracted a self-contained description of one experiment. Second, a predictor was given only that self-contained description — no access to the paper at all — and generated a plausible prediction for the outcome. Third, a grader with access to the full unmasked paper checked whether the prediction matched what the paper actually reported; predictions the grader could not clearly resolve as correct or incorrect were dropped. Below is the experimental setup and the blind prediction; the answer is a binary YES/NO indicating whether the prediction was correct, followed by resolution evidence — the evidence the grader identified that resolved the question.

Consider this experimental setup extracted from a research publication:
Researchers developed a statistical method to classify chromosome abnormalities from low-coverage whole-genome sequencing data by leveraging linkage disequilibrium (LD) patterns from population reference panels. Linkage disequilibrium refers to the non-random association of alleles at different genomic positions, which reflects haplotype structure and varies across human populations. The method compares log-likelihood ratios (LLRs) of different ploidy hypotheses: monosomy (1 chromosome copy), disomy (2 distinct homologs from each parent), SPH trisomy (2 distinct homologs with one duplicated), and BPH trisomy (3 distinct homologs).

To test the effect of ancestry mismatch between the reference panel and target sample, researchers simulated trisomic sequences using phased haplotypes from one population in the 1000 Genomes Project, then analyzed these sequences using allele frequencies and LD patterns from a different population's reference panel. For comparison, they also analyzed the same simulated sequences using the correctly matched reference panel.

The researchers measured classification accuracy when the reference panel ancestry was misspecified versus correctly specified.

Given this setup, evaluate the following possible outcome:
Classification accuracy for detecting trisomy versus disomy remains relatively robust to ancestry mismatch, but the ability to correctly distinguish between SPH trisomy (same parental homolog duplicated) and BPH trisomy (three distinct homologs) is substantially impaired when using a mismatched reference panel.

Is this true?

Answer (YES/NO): NO